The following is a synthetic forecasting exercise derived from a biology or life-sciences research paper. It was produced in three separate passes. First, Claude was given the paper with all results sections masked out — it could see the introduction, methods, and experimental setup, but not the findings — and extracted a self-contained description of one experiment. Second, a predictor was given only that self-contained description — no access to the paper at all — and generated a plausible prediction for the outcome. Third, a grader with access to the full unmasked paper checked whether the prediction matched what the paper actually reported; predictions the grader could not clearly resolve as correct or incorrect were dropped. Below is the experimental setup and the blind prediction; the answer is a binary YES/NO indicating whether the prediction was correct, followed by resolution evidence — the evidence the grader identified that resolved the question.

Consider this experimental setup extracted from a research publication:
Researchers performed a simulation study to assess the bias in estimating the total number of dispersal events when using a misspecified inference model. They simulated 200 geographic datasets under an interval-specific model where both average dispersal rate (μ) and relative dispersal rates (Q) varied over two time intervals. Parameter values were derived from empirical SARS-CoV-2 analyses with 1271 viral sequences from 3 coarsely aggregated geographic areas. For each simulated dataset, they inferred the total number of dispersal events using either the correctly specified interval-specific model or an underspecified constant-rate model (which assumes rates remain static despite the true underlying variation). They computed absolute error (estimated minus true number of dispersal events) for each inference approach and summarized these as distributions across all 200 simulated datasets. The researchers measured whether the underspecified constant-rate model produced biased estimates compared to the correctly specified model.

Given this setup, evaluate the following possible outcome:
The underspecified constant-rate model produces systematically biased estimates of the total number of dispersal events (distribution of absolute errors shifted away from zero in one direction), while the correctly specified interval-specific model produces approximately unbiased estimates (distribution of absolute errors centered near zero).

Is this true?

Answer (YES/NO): YES